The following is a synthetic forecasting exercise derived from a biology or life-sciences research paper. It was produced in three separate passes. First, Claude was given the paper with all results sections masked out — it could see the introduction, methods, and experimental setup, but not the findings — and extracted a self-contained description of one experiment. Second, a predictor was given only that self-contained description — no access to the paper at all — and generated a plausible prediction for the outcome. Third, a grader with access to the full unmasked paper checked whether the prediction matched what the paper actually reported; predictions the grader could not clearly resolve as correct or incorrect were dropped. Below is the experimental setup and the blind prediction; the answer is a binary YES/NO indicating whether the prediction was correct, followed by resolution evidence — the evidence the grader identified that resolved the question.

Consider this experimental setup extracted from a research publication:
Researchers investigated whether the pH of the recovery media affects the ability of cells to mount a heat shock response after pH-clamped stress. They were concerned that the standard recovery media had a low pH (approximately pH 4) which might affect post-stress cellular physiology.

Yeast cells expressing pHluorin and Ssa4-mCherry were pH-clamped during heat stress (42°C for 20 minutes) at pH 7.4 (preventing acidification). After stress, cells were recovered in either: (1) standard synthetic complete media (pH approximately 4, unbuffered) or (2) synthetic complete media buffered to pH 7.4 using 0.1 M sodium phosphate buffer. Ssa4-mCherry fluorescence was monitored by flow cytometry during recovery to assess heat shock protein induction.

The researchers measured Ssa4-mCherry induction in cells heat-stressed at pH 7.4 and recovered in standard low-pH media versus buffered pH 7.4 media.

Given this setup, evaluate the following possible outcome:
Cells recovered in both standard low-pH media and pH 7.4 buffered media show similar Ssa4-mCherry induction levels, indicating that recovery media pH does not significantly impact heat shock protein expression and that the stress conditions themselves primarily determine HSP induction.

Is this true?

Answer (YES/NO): NO